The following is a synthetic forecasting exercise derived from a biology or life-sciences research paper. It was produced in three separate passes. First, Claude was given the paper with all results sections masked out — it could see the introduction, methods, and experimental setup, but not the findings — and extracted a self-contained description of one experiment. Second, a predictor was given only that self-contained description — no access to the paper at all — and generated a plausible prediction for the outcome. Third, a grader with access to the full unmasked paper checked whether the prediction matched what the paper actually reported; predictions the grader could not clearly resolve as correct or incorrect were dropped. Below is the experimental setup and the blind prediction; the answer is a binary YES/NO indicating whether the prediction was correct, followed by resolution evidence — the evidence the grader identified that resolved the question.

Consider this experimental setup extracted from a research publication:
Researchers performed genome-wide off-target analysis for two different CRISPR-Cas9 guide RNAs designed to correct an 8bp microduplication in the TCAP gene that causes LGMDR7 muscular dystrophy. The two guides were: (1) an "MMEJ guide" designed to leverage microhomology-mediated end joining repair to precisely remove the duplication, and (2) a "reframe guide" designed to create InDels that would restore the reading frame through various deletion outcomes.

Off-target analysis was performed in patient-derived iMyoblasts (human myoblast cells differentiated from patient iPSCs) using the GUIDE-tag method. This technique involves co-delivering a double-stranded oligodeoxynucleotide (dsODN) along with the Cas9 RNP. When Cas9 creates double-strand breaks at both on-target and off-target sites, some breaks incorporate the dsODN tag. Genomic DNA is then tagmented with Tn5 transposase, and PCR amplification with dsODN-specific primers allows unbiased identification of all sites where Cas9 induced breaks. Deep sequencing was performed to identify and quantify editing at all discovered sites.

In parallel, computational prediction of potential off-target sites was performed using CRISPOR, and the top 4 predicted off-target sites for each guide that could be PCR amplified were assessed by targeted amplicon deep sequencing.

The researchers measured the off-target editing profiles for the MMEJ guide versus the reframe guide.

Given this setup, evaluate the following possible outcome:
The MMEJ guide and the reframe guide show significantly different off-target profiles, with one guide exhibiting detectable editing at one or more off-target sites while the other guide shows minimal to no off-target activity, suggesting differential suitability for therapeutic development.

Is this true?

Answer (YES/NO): YES